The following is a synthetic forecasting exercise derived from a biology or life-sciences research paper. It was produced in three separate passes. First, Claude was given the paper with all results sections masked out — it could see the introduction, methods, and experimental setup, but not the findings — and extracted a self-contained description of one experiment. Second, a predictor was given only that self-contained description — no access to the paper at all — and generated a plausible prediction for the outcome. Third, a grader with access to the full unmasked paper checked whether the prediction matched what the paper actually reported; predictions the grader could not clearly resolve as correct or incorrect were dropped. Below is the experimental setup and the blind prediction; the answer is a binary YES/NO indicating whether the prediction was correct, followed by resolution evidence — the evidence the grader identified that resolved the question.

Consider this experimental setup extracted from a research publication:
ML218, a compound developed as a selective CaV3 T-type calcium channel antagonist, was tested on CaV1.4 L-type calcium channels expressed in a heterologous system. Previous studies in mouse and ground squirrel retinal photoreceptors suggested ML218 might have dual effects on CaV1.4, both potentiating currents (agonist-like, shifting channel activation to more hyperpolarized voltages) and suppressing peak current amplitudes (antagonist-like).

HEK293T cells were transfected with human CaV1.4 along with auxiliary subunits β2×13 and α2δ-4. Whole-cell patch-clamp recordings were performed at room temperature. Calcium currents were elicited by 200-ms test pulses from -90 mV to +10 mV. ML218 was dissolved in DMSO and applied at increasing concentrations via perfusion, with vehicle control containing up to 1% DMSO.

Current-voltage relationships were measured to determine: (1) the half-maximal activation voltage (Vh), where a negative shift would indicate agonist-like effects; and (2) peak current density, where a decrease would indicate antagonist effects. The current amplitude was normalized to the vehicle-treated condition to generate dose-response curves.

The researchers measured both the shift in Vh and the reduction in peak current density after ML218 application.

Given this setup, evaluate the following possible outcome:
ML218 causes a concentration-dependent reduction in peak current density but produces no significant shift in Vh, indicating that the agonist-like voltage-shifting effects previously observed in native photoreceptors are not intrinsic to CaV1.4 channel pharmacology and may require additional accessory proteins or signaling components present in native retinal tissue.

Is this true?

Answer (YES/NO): NO